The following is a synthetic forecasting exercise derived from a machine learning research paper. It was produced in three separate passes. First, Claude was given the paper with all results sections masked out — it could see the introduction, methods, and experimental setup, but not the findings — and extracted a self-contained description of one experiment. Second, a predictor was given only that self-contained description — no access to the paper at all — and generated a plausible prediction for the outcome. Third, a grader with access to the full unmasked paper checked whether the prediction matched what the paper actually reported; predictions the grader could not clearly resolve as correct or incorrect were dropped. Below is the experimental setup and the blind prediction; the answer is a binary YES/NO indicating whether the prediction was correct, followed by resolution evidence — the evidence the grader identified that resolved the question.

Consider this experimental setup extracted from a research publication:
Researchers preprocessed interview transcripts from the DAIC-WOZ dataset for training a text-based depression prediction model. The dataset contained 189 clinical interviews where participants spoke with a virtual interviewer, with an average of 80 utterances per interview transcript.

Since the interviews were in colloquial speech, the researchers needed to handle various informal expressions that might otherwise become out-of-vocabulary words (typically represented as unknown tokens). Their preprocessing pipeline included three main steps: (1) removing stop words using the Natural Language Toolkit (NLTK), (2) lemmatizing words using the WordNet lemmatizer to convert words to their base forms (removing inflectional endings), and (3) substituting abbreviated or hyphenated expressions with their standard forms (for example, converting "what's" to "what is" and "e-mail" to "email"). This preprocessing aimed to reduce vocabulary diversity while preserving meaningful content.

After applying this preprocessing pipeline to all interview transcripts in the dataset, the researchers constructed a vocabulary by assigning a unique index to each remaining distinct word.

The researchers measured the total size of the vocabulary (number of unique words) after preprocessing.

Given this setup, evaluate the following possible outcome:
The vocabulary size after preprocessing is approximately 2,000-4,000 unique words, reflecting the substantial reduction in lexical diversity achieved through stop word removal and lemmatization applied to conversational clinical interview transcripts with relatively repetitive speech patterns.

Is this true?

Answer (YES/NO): NO